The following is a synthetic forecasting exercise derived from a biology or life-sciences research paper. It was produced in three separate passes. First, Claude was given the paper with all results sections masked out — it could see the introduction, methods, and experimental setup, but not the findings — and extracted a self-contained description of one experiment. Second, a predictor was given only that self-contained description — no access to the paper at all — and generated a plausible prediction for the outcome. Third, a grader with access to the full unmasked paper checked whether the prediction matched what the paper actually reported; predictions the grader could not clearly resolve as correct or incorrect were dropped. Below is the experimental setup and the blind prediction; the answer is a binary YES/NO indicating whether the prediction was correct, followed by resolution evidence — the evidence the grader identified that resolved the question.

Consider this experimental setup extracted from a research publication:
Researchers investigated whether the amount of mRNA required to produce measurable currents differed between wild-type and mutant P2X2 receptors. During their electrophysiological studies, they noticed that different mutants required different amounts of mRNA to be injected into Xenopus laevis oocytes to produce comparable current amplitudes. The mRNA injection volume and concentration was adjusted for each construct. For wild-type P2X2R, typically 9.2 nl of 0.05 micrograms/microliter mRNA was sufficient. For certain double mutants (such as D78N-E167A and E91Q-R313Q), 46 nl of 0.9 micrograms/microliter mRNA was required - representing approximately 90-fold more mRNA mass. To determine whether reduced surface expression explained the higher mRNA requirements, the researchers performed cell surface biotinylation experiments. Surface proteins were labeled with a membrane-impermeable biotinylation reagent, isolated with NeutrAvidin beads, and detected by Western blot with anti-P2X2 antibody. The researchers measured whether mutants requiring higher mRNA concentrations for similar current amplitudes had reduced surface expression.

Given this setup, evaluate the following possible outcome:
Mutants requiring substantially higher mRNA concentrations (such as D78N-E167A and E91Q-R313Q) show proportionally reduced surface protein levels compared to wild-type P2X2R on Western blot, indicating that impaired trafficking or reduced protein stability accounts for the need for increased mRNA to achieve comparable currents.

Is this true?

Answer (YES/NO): NO